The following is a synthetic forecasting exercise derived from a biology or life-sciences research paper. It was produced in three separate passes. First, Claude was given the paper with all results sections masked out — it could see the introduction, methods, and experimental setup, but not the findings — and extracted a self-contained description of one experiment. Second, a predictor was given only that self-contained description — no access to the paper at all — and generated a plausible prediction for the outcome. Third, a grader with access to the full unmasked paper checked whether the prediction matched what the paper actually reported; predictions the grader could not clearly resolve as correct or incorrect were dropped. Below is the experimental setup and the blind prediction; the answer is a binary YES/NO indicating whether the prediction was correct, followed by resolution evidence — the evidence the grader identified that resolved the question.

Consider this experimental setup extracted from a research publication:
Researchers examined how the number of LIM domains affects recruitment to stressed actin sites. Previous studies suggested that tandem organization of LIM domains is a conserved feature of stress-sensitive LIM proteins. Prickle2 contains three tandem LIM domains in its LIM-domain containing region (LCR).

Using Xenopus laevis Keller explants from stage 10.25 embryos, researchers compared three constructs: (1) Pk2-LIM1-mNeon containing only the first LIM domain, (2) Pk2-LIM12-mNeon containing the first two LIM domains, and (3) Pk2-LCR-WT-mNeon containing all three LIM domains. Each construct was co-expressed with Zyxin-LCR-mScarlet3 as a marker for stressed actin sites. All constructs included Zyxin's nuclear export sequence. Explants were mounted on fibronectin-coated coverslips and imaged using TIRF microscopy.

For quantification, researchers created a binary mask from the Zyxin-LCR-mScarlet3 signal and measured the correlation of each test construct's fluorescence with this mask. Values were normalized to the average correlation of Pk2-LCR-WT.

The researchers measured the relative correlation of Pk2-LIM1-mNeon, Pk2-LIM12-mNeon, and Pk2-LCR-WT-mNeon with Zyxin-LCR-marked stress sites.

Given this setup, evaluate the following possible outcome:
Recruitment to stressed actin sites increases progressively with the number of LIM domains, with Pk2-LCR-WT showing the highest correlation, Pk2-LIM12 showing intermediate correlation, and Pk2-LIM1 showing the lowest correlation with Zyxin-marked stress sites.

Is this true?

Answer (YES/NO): NO